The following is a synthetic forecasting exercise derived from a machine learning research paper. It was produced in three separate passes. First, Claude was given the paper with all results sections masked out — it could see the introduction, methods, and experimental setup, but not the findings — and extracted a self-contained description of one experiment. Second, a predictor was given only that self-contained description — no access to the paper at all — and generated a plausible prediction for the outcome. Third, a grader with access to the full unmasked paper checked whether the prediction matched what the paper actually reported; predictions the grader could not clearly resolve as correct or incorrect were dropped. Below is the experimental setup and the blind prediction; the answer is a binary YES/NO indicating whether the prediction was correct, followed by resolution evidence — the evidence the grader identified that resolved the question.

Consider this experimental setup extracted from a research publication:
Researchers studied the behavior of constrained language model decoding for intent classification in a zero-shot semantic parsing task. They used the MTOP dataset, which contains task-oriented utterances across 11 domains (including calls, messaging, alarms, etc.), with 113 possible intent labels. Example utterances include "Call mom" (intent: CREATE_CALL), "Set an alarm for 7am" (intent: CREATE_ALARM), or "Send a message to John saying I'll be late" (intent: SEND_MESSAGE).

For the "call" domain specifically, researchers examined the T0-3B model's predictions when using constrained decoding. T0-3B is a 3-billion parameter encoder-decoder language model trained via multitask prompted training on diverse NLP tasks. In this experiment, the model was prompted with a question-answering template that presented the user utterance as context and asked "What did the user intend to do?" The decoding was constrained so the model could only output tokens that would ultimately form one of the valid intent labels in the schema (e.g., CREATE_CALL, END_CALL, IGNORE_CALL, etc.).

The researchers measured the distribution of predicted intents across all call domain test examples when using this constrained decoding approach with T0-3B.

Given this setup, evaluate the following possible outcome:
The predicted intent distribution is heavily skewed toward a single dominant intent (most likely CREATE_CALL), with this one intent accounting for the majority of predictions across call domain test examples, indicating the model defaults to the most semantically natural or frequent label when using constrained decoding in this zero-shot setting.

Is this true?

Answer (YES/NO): YES